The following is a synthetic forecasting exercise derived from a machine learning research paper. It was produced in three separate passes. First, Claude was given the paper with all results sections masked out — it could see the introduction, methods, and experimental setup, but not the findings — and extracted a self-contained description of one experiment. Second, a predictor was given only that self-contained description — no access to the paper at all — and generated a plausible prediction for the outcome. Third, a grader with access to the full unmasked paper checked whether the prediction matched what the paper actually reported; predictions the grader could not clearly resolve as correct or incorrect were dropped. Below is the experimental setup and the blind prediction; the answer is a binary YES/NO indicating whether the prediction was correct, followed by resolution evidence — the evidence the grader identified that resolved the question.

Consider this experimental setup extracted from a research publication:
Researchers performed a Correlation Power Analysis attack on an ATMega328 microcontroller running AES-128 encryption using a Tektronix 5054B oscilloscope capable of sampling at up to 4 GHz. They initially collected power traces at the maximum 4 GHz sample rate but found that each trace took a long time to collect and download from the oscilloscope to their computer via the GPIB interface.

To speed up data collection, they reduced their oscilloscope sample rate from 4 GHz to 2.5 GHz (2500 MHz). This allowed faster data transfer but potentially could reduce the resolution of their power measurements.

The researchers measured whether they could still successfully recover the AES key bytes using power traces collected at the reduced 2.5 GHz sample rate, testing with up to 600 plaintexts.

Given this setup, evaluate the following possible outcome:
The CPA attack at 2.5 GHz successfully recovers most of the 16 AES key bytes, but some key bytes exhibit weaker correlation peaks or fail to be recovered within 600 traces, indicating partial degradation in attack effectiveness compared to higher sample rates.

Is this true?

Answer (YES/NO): NO